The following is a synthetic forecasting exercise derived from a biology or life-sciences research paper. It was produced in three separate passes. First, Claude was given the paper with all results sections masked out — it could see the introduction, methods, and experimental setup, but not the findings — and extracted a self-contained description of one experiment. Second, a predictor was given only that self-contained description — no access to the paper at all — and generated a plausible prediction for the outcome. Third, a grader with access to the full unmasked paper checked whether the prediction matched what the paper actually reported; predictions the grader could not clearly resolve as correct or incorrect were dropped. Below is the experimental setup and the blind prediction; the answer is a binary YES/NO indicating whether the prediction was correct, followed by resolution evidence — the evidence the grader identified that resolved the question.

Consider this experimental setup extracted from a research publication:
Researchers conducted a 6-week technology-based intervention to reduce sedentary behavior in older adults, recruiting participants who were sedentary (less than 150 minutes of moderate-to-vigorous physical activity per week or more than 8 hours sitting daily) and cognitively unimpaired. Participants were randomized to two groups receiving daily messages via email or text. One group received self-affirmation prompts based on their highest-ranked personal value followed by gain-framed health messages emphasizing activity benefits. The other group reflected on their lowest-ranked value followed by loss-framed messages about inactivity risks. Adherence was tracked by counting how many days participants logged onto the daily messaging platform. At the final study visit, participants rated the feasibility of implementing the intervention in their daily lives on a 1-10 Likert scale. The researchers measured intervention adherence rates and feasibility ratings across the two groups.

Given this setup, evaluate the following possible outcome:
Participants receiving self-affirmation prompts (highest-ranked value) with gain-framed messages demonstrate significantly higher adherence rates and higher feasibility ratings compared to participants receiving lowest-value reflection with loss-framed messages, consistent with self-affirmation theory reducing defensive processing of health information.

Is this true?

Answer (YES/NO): NO